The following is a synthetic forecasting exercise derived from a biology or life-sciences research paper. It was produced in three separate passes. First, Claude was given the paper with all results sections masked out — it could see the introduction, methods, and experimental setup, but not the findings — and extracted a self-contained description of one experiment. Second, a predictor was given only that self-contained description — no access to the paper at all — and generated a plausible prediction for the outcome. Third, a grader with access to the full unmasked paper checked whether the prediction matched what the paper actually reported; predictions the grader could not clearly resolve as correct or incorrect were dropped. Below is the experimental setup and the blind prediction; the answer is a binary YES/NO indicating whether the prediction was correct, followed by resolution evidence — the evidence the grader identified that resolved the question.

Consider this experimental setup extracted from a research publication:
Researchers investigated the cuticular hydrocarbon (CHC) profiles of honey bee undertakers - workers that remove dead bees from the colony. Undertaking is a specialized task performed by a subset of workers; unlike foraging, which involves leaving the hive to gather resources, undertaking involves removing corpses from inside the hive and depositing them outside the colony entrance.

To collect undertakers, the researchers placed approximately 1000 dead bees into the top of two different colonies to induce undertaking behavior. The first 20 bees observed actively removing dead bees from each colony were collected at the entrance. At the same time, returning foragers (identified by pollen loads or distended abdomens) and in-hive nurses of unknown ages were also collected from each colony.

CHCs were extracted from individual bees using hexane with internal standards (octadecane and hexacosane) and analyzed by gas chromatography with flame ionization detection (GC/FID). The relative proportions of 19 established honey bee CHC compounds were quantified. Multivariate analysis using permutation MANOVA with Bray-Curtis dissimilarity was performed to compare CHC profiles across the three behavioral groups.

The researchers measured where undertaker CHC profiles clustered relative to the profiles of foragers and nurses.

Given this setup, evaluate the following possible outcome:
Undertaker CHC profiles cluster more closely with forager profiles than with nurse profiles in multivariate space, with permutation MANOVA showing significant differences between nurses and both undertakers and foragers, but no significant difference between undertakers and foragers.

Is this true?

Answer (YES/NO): NO